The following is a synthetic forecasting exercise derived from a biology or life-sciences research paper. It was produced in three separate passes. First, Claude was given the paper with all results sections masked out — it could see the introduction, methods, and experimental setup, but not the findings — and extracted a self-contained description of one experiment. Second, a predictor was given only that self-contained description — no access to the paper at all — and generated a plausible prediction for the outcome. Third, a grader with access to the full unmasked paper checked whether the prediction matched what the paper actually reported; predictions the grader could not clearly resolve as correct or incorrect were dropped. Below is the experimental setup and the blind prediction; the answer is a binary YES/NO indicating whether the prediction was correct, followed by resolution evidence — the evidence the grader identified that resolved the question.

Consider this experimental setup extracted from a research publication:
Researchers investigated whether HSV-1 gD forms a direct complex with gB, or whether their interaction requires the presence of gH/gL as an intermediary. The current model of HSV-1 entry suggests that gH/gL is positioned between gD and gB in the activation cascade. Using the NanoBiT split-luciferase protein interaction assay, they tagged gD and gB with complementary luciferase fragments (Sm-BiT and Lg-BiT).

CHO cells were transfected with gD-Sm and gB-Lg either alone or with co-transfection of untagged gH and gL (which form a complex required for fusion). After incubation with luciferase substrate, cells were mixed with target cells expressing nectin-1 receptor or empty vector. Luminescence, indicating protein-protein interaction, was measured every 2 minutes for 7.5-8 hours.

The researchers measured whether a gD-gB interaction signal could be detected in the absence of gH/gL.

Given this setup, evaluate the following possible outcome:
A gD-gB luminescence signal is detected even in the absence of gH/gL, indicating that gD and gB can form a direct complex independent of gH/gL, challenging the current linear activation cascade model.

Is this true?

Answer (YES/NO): YES